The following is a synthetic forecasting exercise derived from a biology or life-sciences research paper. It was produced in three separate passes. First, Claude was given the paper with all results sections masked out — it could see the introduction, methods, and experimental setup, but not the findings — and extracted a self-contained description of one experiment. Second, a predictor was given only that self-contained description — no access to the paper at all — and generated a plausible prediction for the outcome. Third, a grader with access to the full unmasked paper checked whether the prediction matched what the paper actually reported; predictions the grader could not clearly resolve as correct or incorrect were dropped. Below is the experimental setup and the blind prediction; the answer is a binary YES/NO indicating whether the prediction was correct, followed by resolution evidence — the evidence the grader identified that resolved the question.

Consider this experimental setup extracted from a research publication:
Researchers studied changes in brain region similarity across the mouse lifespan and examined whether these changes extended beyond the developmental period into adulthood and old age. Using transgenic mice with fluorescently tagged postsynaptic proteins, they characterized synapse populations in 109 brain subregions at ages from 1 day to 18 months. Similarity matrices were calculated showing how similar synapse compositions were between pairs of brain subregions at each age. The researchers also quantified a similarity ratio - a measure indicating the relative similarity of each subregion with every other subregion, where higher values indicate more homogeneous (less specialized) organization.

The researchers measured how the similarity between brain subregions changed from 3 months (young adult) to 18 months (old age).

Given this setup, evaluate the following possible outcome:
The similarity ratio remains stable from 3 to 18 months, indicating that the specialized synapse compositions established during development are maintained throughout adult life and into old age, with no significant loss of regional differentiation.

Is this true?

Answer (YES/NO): NO